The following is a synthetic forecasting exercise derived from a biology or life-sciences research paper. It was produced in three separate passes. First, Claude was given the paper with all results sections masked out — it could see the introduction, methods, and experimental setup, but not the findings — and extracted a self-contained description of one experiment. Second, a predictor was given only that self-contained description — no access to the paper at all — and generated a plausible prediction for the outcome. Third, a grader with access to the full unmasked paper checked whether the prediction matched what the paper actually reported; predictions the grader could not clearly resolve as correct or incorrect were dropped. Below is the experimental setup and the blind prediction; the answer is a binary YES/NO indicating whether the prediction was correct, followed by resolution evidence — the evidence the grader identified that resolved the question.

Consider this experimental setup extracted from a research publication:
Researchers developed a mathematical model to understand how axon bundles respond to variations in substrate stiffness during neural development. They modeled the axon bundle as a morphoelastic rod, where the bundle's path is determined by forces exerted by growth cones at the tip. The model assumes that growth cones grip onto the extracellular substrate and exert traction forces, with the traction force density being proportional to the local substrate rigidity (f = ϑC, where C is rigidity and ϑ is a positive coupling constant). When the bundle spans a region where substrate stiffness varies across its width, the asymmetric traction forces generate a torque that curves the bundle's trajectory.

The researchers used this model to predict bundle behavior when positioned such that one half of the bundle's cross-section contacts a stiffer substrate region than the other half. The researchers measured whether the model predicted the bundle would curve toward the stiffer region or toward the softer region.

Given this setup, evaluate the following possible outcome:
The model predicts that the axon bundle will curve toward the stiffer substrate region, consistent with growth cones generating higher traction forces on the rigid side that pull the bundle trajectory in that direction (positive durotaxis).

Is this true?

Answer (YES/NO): NO